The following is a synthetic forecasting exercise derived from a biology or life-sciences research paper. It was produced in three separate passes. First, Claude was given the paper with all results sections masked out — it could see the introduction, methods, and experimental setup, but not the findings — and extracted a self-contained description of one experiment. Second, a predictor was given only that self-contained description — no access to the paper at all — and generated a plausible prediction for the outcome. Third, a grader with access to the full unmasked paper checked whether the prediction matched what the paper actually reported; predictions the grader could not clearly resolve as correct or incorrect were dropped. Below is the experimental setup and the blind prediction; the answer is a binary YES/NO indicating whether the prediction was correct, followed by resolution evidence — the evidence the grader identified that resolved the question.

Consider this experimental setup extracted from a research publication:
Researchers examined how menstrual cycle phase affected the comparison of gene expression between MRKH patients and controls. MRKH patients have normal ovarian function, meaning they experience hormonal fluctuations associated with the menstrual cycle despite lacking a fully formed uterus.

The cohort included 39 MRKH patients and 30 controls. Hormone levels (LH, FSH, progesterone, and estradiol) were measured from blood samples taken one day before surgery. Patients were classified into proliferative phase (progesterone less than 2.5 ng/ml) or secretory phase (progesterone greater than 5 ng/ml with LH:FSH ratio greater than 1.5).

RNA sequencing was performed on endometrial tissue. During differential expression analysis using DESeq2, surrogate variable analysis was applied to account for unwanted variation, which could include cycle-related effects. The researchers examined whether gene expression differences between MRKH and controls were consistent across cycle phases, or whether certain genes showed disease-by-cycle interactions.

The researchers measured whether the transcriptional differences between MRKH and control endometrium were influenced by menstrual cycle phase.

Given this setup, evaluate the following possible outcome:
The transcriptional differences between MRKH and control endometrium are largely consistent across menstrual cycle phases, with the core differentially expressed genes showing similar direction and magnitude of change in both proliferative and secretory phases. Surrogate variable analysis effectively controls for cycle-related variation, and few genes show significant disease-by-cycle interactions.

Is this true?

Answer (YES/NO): NO